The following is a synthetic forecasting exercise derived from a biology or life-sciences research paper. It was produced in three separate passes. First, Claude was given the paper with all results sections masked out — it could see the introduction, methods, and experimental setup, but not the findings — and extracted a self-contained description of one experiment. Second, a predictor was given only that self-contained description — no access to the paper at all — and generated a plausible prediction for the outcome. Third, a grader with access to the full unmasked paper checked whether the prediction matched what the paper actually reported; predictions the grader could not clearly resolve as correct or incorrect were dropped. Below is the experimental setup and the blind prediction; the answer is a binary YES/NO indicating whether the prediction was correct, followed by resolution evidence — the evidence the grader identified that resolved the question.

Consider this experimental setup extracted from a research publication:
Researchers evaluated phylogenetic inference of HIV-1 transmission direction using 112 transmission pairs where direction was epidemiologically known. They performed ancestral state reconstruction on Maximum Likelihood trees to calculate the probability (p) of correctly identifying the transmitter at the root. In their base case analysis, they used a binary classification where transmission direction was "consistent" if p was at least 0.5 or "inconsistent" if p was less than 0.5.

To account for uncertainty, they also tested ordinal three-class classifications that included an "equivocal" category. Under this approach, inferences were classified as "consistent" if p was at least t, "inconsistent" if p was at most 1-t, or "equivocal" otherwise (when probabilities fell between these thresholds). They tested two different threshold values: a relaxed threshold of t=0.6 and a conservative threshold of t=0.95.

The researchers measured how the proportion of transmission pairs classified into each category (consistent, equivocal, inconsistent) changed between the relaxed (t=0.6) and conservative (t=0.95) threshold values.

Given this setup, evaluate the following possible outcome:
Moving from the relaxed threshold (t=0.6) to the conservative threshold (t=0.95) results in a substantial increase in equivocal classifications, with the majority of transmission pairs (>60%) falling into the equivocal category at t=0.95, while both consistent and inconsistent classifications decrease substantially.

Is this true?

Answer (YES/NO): NO